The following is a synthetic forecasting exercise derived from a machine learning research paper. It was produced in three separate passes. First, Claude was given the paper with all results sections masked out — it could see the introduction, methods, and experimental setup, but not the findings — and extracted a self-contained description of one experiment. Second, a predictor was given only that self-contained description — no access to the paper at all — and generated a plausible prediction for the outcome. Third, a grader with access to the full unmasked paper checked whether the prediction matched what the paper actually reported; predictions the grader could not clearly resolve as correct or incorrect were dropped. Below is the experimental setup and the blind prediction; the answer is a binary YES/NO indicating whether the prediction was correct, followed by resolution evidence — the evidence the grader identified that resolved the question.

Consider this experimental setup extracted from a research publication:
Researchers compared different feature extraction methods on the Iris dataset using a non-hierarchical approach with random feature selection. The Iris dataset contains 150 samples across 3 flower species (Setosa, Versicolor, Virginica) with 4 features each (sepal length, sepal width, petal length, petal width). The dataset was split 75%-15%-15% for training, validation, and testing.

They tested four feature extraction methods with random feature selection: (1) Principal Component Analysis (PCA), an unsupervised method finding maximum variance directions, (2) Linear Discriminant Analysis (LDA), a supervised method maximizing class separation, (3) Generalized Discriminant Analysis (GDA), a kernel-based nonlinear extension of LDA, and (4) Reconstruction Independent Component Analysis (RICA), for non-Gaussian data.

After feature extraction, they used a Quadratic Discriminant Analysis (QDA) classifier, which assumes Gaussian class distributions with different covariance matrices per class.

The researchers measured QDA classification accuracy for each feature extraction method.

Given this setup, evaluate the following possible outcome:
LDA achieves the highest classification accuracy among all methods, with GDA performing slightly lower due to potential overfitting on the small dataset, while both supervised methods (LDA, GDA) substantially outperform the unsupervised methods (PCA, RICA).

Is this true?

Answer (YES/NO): NO